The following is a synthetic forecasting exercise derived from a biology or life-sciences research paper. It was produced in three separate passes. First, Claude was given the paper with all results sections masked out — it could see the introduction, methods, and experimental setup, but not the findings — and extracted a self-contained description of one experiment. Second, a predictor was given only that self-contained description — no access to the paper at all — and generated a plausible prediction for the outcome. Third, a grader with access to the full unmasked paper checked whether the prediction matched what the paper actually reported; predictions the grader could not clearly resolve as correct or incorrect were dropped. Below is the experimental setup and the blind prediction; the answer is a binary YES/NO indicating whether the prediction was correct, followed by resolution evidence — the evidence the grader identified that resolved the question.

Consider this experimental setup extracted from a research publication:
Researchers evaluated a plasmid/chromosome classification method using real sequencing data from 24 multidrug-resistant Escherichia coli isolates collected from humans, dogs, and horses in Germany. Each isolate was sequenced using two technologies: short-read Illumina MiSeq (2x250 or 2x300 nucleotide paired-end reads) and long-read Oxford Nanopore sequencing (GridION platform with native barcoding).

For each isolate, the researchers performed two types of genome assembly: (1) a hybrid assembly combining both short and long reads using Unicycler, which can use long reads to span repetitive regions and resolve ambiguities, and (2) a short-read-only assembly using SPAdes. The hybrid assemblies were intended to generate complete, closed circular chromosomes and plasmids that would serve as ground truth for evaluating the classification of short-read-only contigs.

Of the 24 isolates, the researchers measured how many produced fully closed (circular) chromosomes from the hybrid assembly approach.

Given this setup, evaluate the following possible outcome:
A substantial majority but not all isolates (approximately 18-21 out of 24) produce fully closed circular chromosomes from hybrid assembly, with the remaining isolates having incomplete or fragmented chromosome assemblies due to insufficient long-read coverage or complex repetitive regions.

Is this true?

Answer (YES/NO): YES